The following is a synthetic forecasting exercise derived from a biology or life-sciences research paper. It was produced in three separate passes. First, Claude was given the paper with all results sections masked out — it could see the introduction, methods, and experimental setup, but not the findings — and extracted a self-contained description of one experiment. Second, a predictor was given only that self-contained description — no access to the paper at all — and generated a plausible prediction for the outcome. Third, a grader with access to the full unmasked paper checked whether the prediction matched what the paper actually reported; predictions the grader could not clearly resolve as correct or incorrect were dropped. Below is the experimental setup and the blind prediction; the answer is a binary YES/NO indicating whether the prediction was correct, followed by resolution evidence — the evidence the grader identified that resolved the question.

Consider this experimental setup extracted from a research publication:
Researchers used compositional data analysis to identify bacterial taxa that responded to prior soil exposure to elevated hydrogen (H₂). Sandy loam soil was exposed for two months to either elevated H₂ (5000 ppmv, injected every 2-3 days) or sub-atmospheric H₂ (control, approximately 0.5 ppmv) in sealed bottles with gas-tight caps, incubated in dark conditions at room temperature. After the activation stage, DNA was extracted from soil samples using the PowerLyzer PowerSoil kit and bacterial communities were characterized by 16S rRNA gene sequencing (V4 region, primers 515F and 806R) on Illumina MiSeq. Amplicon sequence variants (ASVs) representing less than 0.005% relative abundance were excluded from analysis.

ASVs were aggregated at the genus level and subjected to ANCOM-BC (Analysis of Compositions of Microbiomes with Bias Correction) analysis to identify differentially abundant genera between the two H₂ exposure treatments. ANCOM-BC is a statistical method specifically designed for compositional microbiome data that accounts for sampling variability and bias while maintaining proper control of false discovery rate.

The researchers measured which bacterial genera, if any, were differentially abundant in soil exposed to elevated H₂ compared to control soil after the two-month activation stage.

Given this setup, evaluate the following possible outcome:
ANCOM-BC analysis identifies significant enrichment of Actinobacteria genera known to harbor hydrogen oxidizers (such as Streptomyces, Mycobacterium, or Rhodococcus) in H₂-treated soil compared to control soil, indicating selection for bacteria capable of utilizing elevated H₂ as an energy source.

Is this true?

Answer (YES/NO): NO